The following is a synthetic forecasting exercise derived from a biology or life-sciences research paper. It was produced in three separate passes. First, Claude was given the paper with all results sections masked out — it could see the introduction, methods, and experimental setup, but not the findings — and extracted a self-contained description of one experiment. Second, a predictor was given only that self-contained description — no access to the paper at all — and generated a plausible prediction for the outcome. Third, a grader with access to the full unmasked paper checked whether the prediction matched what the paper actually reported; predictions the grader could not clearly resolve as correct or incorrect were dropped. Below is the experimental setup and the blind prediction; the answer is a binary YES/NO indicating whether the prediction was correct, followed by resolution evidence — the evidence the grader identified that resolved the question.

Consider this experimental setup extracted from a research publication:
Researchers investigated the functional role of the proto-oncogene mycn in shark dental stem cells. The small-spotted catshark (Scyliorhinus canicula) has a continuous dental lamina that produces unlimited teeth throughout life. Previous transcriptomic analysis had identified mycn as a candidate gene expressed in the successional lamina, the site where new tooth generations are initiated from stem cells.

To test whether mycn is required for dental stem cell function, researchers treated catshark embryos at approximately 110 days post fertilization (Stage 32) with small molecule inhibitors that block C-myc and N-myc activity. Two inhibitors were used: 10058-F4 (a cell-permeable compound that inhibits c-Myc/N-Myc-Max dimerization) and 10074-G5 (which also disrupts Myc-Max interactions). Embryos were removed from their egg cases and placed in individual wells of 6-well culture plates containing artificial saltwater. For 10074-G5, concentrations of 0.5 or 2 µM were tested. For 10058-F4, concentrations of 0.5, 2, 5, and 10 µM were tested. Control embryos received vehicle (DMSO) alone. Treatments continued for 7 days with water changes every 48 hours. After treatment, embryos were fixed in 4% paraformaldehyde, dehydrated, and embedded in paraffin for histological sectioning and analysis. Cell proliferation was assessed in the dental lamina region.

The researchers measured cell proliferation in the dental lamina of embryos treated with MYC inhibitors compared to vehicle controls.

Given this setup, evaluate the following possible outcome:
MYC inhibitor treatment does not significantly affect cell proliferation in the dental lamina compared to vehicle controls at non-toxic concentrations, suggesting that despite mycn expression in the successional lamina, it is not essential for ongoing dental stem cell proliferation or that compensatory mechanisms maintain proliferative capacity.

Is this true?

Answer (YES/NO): NO